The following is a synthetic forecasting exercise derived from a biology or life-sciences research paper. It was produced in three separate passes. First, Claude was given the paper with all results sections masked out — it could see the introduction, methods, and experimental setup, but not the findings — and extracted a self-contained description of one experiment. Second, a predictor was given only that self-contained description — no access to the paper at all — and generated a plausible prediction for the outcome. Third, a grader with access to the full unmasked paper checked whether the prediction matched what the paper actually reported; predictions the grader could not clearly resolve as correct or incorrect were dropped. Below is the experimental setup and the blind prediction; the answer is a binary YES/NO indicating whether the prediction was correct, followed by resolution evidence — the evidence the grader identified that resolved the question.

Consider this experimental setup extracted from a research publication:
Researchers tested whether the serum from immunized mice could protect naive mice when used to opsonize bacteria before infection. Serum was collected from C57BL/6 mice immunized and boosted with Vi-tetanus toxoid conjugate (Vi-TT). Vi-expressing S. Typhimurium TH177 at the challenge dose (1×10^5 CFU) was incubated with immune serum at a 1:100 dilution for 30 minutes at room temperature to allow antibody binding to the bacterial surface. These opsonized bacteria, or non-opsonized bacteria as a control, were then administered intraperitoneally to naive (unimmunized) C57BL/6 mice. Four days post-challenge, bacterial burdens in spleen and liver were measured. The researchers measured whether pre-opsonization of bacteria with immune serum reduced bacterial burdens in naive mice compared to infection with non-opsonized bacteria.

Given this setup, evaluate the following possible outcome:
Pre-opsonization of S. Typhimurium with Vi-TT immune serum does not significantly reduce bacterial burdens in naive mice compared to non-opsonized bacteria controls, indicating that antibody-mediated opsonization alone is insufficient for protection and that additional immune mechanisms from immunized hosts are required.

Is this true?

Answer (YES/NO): NO